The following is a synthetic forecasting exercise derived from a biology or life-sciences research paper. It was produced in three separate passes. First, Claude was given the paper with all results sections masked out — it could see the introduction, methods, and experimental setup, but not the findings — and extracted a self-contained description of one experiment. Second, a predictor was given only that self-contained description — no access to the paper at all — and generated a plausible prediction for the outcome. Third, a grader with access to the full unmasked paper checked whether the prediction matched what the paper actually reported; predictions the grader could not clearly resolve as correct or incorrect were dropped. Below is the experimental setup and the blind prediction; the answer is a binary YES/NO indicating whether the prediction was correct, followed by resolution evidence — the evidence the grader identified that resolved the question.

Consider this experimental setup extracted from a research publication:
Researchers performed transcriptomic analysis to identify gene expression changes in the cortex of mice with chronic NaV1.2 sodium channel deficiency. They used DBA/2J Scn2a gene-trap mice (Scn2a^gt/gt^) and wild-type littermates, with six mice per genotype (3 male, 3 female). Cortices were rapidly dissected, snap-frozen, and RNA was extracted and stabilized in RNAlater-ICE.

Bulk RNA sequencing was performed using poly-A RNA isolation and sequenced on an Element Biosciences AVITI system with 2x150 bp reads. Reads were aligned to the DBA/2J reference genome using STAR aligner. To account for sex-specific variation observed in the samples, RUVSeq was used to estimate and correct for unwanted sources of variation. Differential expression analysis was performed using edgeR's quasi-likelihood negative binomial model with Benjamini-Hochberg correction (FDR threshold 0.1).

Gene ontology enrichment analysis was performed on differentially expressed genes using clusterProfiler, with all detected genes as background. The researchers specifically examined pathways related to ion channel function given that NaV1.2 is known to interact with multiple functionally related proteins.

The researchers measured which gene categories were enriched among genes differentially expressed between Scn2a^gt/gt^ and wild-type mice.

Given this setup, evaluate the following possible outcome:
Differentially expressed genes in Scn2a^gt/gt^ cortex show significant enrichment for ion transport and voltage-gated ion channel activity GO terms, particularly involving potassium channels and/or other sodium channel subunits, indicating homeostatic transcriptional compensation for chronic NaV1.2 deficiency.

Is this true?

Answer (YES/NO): YES